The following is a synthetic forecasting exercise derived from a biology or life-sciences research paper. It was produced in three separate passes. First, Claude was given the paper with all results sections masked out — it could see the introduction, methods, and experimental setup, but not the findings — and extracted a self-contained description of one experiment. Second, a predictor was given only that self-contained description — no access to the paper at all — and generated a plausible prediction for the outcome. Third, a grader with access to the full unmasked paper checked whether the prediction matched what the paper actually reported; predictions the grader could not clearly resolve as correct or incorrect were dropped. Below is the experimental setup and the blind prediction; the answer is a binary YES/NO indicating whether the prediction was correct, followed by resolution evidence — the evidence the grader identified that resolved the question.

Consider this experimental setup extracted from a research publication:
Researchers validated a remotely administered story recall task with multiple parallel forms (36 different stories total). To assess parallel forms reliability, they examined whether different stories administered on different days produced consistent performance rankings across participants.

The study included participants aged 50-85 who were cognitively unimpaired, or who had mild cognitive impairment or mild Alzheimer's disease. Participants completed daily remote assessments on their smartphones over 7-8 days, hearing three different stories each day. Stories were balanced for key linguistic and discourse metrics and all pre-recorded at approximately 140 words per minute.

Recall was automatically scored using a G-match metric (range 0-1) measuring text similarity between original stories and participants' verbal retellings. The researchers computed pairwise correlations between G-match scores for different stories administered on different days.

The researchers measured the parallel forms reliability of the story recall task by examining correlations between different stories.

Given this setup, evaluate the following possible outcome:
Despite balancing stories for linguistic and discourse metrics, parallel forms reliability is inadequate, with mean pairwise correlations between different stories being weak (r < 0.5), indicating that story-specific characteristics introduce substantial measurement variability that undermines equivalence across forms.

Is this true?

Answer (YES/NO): NO